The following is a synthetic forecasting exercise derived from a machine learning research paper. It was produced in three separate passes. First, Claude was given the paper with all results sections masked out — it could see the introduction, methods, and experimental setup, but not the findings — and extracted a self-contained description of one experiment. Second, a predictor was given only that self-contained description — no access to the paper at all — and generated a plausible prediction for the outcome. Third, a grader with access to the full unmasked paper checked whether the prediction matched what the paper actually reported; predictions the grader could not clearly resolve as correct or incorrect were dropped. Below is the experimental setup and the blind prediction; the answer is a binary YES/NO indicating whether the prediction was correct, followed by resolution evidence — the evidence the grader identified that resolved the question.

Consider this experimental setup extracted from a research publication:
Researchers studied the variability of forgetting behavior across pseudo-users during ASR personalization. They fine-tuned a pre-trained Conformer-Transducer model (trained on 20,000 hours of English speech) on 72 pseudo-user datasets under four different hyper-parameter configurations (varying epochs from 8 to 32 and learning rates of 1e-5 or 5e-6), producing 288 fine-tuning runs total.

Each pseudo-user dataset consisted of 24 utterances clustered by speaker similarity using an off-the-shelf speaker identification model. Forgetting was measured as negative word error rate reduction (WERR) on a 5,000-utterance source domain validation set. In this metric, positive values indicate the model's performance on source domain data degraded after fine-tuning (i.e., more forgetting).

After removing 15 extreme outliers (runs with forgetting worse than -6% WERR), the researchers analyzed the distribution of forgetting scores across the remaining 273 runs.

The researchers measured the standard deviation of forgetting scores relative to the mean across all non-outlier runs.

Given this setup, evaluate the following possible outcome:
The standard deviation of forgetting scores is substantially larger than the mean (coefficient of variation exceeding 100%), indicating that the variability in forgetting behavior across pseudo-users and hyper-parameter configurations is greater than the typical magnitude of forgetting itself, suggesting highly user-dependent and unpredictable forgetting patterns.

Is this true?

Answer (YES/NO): NO